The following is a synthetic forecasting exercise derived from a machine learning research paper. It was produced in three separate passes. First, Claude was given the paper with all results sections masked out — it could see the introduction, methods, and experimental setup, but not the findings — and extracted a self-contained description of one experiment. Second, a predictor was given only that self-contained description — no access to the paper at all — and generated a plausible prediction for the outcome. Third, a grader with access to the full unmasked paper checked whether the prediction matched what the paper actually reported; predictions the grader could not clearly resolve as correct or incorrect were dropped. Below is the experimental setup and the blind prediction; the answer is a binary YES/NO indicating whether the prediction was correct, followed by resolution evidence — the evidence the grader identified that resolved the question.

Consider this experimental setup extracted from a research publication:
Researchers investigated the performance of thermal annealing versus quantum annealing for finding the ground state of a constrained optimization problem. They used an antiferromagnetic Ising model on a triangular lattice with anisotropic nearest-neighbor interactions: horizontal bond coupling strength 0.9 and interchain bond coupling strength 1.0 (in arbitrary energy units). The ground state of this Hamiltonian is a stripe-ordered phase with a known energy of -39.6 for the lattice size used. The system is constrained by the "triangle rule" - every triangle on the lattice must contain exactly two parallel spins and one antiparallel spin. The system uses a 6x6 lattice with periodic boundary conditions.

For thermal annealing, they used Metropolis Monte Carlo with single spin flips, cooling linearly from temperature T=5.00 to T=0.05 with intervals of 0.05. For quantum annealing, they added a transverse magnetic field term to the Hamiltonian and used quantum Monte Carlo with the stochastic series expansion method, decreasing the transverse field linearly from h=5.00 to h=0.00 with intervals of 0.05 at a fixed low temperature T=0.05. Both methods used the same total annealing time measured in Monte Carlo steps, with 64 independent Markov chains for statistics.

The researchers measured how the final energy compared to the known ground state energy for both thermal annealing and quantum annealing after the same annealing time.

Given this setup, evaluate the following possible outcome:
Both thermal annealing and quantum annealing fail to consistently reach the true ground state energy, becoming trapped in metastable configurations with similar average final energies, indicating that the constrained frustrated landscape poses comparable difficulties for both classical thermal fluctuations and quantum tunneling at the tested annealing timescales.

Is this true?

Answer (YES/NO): NO